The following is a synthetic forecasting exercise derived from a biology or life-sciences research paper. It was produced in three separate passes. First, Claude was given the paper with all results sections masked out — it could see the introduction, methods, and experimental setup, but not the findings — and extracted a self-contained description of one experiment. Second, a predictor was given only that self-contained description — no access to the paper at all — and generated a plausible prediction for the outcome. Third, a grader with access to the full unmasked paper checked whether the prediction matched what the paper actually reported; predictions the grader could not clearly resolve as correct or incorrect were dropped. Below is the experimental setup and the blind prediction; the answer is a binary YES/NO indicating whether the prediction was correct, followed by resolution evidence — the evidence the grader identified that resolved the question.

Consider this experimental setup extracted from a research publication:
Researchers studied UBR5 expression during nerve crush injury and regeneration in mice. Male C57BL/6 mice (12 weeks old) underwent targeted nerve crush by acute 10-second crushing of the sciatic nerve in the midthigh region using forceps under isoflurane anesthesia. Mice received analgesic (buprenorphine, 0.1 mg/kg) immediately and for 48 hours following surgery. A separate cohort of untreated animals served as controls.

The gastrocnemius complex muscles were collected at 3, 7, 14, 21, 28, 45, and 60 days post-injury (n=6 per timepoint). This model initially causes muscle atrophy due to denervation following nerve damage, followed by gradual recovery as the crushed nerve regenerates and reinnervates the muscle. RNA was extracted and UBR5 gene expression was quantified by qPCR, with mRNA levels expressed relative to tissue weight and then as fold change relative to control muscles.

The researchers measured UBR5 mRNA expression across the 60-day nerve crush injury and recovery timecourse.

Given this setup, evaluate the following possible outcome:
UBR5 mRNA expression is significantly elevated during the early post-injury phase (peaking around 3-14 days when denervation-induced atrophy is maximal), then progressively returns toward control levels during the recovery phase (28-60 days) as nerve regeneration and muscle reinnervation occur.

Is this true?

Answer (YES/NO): NO